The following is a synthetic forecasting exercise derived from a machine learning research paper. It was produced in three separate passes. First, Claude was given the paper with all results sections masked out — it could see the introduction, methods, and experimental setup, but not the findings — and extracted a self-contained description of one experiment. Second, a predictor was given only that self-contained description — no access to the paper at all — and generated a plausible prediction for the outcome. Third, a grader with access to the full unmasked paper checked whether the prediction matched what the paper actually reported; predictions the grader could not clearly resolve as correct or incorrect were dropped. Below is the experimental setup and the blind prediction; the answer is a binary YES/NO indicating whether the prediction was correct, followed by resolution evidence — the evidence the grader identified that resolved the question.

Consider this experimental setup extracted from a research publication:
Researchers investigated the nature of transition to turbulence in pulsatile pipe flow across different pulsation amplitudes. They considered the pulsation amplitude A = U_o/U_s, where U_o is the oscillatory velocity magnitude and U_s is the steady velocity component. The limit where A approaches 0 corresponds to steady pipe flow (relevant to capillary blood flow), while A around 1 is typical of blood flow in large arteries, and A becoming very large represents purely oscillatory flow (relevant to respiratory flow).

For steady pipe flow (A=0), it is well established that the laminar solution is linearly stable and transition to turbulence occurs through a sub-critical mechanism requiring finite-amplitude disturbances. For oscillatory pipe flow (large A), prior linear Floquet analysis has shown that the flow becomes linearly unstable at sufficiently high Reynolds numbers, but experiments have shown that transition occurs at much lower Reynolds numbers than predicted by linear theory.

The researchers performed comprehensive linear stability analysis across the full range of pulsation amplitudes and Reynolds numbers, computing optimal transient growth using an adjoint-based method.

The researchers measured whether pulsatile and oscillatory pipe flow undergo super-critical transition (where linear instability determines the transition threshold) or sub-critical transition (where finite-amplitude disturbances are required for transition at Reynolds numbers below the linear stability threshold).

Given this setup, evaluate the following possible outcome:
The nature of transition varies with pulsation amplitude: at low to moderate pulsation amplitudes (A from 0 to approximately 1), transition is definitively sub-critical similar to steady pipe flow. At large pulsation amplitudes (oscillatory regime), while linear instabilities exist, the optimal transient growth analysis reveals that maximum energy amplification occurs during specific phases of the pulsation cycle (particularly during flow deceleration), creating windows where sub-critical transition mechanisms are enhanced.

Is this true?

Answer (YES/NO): NO